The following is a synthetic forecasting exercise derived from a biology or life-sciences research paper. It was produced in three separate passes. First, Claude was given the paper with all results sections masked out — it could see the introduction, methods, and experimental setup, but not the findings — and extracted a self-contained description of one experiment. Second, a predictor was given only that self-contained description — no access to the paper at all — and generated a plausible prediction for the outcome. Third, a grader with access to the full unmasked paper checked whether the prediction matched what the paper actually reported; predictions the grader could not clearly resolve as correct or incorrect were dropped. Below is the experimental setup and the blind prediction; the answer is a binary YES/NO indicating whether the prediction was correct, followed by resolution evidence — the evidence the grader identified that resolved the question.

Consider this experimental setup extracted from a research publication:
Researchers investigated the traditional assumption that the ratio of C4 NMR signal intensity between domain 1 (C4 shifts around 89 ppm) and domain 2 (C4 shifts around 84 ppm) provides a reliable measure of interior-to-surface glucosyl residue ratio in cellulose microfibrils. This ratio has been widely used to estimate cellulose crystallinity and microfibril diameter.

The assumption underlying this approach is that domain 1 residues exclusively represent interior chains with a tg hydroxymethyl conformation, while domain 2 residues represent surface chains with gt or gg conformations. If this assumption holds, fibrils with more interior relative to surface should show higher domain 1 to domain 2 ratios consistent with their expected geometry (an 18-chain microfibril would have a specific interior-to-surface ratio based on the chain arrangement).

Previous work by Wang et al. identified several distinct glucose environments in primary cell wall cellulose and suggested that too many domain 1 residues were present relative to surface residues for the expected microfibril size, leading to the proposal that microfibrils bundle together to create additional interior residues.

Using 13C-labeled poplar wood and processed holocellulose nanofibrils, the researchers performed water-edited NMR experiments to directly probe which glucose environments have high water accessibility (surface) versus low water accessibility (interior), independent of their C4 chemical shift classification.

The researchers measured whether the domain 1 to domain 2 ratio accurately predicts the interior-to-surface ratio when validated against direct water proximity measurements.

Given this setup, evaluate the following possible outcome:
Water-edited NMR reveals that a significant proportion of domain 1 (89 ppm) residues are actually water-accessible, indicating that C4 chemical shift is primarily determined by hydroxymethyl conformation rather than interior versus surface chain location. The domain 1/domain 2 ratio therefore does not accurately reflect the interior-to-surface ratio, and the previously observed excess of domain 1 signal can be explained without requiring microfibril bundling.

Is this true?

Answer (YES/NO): YES